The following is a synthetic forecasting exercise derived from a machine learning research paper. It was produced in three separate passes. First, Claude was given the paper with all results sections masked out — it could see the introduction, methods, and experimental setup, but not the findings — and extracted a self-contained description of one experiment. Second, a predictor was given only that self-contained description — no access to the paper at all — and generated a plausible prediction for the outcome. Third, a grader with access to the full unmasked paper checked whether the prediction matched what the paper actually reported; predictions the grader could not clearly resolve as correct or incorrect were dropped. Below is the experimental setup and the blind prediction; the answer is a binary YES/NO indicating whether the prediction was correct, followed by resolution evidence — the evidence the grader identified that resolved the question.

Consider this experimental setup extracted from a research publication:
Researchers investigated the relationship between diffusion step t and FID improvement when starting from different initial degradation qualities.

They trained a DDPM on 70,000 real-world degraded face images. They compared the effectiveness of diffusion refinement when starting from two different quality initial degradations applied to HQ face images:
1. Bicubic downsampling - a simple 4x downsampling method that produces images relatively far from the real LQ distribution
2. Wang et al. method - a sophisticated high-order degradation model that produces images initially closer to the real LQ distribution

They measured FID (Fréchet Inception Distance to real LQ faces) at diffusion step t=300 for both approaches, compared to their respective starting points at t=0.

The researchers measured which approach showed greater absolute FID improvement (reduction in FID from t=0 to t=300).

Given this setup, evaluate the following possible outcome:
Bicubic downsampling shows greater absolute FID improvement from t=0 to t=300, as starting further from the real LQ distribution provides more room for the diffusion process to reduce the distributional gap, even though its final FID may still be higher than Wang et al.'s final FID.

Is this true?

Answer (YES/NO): YES